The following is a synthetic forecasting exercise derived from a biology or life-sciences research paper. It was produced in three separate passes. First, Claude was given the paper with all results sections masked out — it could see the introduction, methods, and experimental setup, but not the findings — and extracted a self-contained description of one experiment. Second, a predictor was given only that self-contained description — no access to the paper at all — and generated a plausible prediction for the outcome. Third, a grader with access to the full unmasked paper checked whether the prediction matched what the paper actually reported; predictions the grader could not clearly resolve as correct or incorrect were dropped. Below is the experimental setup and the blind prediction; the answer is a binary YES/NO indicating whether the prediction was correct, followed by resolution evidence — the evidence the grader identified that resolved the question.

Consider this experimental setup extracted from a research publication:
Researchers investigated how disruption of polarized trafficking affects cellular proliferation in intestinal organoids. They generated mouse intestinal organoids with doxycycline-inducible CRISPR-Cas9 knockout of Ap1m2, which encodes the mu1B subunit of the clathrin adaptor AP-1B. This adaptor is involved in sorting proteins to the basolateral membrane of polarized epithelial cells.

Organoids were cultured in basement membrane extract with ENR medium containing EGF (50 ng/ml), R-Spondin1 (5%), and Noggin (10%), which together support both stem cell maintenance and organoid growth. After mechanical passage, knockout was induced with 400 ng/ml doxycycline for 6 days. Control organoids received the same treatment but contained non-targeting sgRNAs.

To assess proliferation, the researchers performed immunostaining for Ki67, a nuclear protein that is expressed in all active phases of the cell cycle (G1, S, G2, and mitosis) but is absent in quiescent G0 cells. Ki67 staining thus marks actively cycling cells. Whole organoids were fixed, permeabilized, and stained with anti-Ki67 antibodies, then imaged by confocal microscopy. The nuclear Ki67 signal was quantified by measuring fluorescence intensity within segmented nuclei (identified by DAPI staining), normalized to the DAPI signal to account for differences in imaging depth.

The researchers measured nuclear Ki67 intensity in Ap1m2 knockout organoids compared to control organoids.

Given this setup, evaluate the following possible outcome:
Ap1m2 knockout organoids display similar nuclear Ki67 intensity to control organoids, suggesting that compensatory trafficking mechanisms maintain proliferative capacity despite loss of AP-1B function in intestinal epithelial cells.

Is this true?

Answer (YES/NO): NO